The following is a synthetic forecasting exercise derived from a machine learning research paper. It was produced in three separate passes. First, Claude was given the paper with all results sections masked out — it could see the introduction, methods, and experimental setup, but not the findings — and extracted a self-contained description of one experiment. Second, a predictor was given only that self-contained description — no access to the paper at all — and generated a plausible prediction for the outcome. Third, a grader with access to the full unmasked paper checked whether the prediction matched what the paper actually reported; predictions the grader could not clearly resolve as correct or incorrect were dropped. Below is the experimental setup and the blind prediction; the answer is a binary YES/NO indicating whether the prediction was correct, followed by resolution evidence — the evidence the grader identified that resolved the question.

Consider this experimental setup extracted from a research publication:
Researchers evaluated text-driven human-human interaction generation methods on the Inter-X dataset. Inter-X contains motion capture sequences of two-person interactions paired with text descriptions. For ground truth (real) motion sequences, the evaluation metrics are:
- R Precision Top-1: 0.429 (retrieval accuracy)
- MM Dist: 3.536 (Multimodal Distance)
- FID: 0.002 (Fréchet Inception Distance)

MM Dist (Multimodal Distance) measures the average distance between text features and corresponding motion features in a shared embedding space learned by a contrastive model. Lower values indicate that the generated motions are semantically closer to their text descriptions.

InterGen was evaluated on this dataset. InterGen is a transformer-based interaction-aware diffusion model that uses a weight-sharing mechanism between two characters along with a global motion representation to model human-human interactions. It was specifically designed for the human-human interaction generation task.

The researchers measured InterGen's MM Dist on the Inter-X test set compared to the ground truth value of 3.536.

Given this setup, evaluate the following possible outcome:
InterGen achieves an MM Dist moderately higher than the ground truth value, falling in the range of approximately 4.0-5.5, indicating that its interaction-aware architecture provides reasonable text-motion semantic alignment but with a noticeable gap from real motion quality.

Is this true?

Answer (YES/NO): NO